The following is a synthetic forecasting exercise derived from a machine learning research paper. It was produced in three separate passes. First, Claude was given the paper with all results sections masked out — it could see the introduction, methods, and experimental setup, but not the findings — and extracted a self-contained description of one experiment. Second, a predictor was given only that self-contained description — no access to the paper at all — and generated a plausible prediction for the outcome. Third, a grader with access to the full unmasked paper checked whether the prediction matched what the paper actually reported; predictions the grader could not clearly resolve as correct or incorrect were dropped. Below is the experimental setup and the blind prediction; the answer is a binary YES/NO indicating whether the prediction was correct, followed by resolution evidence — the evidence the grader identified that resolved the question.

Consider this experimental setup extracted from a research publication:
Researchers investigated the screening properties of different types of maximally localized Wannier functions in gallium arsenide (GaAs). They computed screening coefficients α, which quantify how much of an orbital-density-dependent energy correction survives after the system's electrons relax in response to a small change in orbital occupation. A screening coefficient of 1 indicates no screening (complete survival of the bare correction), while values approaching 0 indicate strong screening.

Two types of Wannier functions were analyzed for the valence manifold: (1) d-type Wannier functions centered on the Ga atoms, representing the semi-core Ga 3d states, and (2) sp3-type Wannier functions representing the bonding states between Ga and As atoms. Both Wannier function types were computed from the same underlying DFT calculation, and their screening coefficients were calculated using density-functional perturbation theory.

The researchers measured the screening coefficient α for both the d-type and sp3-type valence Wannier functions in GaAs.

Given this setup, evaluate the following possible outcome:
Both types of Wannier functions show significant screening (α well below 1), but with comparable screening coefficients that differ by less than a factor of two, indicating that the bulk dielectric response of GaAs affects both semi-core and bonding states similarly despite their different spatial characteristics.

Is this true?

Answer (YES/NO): NO